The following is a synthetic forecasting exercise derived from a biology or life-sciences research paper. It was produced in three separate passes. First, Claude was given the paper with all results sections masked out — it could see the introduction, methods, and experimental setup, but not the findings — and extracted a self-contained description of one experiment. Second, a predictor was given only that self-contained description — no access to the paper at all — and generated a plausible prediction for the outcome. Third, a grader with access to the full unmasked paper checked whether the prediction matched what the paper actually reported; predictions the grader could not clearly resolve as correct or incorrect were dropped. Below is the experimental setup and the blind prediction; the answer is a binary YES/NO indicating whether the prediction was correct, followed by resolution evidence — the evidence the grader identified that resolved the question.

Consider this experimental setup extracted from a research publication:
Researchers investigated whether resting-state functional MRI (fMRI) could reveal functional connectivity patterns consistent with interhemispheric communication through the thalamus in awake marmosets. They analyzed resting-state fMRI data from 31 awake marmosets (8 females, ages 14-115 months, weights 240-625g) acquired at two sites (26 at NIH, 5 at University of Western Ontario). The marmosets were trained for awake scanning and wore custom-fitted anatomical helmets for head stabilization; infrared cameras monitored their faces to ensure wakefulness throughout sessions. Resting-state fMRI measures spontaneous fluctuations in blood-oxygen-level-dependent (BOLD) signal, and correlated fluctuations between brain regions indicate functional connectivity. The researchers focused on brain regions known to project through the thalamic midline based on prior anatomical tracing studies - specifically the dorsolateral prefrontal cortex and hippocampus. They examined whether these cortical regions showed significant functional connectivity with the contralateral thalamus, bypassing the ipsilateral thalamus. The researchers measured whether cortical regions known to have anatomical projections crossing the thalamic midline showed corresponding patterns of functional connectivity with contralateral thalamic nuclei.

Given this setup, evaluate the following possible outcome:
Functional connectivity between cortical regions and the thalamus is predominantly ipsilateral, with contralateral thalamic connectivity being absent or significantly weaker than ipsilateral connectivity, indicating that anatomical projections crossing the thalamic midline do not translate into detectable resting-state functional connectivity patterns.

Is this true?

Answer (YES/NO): NO